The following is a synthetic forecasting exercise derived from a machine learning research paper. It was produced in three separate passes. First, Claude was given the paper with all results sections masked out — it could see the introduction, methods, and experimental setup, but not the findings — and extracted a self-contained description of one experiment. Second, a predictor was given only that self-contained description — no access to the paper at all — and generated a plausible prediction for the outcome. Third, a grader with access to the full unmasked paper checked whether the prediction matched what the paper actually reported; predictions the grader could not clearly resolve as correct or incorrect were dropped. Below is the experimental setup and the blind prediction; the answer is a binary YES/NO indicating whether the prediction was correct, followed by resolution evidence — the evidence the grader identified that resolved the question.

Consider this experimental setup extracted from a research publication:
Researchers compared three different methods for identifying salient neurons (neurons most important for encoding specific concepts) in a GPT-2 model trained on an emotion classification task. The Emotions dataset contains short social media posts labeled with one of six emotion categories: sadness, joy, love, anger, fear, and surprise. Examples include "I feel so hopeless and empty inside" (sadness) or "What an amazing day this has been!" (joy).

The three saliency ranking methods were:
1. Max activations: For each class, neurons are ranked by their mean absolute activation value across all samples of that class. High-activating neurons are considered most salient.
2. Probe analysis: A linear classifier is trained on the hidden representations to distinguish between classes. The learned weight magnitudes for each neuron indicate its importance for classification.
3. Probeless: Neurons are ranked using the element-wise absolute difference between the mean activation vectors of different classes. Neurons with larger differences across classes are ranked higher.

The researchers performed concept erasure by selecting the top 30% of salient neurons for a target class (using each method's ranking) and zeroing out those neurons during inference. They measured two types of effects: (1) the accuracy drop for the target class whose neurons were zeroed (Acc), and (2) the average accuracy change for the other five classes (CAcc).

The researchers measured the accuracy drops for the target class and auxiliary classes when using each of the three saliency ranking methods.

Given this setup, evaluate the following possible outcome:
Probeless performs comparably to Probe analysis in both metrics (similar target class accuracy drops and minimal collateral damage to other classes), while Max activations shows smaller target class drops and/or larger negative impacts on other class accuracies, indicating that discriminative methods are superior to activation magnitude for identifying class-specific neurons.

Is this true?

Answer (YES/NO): NO